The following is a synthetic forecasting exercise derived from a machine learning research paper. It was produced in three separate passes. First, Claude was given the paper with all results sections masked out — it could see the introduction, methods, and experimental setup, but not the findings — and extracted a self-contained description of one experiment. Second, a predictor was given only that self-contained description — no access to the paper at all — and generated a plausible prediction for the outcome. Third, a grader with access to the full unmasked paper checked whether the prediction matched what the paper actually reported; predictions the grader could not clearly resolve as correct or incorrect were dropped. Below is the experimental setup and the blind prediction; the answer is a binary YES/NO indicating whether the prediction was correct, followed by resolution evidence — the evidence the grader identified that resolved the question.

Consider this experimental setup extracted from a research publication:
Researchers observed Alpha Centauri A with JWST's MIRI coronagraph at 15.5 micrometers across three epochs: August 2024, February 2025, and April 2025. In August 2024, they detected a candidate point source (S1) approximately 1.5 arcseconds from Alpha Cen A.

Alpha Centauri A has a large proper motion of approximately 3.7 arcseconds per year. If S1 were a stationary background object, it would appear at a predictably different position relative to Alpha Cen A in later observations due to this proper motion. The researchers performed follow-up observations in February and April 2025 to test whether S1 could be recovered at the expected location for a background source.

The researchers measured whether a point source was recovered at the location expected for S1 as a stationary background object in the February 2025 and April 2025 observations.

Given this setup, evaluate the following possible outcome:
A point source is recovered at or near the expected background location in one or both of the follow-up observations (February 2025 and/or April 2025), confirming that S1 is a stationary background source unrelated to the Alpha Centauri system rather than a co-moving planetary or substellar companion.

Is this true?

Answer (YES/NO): NO